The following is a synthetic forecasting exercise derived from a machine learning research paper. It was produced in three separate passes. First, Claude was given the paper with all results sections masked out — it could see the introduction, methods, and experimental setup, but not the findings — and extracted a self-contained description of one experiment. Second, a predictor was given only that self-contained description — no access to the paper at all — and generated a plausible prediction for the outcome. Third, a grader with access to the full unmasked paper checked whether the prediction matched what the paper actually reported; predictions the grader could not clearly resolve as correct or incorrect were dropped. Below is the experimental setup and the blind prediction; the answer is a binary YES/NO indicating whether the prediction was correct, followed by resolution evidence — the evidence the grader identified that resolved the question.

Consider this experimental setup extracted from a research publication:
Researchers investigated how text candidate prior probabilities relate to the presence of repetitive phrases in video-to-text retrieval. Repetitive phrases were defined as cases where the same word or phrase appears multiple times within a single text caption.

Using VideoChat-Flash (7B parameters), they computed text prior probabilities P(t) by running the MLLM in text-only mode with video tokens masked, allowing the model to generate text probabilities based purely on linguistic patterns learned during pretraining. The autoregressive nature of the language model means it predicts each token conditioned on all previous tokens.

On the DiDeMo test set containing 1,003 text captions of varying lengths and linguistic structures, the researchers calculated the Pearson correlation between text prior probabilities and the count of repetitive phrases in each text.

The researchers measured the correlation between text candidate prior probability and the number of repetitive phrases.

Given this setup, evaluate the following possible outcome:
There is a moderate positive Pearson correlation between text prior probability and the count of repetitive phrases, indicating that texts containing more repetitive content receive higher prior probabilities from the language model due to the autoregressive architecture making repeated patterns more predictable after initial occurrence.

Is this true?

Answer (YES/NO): NO